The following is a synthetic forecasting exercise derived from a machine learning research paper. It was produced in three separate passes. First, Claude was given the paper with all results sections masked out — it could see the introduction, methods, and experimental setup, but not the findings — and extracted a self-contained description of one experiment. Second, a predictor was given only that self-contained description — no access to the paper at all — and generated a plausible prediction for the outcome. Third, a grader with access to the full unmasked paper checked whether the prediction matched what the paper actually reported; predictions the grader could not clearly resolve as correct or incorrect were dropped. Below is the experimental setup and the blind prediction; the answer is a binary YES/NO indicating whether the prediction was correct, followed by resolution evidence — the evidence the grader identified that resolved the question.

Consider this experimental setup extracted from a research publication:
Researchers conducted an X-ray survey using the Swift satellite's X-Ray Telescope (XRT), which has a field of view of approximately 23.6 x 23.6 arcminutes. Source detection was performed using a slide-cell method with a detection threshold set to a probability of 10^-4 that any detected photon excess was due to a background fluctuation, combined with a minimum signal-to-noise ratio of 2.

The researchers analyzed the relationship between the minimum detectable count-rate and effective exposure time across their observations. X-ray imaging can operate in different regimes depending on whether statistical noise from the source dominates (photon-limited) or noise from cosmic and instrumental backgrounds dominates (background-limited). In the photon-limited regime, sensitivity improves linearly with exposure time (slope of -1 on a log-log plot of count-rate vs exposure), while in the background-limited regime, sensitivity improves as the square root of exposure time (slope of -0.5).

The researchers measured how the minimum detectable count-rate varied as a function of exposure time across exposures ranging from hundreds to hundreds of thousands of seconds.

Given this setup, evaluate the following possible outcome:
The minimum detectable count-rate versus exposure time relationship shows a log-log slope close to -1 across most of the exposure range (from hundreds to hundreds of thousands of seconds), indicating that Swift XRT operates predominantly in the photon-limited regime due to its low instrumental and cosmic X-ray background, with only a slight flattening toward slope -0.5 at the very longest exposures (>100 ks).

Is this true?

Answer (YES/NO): NO